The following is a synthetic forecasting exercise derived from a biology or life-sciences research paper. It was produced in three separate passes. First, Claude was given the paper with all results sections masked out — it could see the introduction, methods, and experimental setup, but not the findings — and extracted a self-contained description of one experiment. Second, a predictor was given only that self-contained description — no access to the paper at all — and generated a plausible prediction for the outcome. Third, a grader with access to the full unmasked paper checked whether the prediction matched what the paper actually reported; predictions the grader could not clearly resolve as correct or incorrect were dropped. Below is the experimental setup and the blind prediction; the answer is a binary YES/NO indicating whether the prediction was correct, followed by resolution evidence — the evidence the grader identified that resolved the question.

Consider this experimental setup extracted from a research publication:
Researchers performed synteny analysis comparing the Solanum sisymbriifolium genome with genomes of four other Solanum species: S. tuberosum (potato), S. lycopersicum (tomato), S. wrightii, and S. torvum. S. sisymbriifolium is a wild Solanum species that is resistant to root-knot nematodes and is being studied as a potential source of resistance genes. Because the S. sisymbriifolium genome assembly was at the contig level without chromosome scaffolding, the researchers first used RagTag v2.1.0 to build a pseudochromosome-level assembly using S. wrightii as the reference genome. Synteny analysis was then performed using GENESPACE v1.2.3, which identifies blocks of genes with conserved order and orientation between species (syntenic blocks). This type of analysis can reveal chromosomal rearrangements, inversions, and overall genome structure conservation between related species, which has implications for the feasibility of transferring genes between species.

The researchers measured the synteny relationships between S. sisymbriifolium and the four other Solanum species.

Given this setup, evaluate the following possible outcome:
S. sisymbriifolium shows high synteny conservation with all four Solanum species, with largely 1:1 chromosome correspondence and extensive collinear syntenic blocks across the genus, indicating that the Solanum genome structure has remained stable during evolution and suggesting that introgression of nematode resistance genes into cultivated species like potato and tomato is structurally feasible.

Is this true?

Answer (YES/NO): NO